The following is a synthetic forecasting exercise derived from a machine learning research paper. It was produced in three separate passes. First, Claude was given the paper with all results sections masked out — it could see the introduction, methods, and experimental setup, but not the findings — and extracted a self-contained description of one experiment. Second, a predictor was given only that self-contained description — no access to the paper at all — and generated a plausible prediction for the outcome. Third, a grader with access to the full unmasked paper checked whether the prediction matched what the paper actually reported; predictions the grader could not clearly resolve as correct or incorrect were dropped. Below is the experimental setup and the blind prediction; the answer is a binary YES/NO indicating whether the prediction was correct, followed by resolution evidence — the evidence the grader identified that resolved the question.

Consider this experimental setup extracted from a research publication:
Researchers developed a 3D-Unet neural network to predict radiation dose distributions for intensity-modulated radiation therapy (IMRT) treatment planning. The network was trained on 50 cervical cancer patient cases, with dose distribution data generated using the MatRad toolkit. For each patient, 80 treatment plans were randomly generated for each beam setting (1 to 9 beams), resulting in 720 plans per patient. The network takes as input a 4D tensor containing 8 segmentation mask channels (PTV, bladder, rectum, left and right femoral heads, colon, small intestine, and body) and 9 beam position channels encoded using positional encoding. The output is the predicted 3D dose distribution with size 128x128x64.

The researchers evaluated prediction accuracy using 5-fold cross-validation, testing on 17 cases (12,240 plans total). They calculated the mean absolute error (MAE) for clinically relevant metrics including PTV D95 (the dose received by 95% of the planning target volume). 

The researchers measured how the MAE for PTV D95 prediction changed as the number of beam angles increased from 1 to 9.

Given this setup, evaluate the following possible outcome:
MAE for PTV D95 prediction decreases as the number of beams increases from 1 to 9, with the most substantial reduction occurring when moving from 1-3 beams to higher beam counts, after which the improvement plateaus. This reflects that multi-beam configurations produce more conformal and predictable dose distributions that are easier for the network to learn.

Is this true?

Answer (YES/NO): YES